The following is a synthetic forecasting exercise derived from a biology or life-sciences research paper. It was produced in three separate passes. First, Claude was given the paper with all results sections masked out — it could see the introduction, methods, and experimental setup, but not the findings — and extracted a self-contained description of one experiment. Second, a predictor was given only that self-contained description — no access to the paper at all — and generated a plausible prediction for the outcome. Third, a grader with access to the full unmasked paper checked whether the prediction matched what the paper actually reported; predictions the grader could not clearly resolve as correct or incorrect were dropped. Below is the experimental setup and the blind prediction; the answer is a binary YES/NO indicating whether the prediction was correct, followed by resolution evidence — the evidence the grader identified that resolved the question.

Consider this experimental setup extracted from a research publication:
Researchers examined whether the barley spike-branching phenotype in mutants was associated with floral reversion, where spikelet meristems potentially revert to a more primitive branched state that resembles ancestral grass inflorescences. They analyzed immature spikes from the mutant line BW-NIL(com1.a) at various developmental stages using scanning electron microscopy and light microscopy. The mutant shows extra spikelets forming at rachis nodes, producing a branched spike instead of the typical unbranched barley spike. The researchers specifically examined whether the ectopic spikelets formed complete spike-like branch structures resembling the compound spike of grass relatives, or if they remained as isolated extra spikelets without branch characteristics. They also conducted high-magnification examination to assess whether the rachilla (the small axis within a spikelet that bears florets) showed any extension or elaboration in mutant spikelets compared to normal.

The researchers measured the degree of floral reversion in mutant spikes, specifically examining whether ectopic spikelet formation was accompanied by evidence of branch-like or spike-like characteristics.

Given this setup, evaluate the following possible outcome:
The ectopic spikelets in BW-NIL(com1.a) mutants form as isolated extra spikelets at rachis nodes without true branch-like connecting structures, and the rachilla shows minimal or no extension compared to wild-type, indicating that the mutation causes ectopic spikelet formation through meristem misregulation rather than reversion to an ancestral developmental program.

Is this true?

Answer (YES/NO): NO